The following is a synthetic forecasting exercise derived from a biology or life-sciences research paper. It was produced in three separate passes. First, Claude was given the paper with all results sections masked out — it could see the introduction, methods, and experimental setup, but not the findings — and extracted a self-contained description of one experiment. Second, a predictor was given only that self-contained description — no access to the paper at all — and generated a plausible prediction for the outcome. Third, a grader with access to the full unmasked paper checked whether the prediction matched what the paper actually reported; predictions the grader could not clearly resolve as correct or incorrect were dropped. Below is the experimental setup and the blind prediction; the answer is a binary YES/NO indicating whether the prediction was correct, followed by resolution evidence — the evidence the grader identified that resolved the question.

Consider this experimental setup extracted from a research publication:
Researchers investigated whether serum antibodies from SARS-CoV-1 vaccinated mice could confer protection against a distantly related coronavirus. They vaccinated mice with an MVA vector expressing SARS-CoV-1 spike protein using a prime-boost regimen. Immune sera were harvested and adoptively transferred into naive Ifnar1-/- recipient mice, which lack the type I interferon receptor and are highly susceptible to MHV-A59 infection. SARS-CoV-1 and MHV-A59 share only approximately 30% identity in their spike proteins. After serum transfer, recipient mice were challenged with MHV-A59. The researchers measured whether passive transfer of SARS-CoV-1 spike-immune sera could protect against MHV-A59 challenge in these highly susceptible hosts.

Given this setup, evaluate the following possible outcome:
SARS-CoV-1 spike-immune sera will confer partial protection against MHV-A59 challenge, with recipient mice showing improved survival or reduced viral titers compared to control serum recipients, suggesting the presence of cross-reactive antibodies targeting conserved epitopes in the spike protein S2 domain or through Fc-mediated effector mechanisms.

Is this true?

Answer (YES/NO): YES